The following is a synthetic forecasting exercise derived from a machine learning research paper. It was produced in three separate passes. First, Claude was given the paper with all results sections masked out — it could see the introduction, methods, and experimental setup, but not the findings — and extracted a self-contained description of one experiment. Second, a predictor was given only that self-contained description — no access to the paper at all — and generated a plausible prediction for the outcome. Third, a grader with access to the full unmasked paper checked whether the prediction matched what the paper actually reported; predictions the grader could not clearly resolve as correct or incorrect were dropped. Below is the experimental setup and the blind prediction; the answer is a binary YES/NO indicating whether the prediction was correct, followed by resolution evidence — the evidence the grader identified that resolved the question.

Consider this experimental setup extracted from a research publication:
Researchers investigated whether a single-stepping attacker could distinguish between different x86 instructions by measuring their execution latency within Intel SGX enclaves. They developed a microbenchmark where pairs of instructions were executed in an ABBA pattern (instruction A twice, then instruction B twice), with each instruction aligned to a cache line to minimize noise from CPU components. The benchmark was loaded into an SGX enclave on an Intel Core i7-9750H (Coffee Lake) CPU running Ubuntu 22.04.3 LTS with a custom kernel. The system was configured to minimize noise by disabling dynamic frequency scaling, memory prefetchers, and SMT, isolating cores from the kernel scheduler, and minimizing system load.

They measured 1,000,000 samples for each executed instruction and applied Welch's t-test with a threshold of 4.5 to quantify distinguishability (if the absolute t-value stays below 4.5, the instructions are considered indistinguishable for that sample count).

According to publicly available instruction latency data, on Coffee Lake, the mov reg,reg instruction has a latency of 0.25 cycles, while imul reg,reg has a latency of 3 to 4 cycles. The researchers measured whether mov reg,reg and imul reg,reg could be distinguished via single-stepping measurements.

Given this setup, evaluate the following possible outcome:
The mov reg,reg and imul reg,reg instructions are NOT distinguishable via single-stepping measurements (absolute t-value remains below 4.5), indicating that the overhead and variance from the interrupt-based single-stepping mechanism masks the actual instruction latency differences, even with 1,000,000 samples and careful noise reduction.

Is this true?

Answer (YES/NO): YES